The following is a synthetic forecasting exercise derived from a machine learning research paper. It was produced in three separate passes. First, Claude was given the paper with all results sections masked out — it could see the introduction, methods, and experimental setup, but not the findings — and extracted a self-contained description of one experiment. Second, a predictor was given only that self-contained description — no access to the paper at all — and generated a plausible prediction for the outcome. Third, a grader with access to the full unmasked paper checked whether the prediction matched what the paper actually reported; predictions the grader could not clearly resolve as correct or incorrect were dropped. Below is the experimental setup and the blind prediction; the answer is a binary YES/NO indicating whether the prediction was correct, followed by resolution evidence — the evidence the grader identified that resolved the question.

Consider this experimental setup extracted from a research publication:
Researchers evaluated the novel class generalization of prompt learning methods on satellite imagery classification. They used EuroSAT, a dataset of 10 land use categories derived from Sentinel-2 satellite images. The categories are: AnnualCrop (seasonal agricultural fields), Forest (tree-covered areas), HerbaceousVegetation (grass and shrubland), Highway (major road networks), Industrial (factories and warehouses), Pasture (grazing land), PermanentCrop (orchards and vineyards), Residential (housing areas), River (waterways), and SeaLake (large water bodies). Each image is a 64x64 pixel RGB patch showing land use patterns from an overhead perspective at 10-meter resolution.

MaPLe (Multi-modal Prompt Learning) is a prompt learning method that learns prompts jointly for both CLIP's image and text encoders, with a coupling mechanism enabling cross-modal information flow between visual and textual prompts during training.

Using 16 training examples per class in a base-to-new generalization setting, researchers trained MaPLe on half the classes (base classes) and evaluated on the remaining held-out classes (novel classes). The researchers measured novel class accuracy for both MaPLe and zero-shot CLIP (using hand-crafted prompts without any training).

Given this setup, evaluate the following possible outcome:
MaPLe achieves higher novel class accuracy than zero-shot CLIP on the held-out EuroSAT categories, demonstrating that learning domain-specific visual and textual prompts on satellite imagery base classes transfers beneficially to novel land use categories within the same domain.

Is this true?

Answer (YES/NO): YES